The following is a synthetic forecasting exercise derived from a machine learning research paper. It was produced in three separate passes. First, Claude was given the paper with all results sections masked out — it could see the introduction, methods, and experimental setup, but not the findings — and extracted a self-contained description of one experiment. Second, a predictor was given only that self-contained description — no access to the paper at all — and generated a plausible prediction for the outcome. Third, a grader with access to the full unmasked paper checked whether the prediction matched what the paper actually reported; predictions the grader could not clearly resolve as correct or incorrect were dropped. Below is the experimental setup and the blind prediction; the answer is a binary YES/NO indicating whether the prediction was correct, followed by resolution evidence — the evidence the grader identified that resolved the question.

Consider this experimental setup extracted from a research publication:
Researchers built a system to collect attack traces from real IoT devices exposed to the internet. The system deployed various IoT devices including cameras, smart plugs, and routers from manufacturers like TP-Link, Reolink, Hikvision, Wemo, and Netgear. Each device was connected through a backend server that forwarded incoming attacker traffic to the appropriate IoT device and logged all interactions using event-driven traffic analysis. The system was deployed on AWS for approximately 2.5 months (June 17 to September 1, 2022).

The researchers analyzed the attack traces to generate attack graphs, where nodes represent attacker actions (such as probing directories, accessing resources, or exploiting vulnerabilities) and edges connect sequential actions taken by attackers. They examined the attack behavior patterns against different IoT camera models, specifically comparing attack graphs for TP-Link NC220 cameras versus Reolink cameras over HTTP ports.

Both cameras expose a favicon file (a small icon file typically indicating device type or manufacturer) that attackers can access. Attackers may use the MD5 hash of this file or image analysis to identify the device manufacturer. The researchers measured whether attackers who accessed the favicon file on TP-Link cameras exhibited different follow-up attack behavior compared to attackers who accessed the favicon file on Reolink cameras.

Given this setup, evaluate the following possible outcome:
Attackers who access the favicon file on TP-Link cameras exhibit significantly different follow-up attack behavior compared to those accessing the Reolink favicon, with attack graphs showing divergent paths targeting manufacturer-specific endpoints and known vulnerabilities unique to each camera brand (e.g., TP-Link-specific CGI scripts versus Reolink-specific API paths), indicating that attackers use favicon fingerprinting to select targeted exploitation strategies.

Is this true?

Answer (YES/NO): YES